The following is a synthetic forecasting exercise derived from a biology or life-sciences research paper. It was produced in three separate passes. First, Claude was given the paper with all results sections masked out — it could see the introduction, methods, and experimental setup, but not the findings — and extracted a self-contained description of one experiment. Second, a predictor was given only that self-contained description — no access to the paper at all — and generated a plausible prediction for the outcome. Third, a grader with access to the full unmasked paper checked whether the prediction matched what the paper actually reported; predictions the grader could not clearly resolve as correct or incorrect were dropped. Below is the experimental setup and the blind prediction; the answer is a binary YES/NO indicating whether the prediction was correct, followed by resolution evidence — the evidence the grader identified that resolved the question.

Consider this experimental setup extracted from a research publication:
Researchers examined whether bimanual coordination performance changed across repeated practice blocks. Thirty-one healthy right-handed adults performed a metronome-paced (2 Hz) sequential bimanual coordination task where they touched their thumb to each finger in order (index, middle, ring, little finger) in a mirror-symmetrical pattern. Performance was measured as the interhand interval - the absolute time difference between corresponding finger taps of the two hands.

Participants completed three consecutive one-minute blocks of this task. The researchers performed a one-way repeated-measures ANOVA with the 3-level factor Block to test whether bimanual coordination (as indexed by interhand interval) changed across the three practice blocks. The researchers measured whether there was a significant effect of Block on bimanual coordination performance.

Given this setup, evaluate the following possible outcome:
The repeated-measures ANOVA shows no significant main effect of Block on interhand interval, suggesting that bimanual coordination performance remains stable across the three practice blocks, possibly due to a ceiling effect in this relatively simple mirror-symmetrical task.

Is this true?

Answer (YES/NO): YES